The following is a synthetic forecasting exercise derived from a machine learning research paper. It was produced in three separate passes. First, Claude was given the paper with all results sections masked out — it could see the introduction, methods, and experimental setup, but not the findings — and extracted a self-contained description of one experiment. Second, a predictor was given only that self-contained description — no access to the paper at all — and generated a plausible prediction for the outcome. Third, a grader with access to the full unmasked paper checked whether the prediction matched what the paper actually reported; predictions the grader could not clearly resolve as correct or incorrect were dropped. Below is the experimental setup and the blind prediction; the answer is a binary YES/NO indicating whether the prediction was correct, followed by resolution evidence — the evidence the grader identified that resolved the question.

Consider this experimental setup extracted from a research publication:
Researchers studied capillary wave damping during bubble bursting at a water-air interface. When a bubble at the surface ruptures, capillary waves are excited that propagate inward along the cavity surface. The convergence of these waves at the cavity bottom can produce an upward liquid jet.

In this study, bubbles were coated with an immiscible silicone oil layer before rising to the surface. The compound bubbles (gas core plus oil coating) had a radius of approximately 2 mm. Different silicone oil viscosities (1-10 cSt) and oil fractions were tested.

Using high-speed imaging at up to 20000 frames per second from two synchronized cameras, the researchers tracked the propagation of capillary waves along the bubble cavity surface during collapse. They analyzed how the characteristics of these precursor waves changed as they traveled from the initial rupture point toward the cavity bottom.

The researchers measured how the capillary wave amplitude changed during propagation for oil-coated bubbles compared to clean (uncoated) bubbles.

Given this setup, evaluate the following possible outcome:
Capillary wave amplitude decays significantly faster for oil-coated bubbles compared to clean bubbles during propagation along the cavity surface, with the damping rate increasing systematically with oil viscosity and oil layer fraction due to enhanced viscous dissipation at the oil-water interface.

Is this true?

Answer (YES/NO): NO